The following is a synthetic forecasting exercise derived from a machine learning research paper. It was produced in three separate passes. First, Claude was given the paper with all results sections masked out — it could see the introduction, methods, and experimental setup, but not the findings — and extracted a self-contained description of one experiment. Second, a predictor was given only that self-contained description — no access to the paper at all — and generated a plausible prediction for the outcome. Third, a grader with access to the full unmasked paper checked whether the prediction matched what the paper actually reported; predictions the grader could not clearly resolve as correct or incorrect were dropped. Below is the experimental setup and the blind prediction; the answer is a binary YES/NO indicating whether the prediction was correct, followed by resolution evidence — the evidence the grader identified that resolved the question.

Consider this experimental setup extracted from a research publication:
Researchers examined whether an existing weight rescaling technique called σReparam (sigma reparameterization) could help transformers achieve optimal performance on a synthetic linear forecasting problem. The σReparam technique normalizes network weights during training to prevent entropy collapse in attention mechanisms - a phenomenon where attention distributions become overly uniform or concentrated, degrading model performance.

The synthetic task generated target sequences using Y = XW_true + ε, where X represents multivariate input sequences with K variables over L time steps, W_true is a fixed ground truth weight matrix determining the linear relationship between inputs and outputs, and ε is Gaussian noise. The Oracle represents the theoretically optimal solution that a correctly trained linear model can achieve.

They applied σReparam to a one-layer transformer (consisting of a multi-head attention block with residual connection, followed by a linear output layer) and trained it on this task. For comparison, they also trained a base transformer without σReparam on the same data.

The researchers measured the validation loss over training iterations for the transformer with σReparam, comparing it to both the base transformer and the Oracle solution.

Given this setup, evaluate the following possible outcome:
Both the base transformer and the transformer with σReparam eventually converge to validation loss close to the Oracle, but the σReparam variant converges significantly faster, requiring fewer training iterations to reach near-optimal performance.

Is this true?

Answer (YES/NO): NO